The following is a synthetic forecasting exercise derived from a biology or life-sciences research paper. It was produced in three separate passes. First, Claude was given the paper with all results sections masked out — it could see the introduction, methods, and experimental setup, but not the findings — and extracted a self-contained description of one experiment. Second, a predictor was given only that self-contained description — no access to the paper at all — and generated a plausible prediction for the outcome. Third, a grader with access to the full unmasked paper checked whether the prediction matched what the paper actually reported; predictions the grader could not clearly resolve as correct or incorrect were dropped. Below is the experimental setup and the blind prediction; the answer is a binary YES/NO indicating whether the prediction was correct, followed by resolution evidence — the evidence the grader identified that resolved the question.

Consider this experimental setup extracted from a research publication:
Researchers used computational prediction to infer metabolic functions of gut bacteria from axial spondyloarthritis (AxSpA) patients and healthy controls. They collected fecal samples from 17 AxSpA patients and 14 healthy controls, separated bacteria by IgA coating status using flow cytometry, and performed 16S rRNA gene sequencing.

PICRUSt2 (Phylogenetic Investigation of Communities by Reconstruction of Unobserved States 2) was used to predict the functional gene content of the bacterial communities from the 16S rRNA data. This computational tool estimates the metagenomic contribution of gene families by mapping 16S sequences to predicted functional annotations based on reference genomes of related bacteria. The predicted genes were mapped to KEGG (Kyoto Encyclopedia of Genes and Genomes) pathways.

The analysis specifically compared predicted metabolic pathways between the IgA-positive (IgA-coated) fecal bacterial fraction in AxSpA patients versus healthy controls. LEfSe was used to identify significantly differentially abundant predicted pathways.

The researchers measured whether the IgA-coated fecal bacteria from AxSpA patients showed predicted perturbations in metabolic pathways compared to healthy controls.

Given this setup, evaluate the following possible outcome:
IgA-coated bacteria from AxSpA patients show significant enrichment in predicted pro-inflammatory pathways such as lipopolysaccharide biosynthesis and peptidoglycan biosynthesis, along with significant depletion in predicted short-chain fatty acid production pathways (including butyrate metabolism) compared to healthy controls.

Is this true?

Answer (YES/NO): NO